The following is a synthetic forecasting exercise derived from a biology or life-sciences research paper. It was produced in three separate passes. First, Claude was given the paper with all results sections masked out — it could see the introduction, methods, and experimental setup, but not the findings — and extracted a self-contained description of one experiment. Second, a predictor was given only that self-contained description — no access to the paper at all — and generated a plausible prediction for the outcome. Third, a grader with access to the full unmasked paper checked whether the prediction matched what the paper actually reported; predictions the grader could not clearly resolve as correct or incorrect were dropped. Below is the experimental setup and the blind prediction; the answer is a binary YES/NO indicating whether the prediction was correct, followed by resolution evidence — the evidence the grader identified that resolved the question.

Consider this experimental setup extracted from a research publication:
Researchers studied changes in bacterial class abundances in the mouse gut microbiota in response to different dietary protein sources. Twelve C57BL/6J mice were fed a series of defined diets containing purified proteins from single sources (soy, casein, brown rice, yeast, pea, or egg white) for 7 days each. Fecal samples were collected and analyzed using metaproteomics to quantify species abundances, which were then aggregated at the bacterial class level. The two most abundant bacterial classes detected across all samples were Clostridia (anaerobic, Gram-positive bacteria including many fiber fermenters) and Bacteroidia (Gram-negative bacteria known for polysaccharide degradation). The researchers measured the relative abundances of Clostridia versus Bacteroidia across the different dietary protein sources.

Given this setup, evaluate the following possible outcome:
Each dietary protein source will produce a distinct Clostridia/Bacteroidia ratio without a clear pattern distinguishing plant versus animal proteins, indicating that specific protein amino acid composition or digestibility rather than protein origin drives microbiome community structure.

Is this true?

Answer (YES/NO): NO